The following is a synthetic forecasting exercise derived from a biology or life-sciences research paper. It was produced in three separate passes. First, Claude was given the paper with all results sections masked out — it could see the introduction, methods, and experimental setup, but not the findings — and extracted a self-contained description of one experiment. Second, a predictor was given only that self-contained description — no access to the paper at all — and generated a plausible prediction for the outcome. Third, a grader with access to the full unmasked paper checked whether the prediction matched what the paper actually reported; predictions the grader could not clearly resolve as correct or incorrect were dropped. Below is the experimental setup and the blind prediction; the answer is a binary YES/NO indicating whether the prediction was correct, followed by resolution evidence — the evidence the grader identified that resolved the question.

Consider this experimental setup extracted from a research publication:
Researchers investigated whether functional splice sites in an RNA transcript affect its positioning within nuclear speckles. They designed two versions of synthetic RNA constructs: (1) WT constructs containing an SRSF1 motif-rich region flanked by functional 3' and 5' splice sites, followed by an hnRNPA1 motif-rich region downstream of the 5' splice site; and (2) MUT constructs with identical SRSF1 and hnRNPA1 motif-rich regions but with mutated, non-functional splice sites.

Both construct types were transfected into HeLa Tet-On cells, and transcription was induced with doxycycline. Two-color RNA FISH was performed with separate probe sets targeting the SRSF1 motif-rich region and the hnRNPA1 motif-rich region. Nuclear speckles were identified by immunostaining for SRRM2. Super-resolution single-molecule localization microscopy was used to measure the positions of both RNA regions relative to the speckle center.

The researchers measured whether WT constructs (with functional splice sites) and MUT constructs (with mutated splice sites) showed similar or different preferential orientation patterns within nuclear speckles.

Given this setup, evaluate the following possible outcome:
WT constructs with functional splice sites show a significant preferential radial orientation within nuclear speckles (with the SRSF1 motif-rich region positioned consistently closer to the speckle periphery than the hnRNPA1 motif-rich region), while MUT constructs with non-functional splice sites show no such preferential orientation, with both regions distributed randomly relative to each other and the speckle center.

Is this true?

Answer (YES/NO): NO